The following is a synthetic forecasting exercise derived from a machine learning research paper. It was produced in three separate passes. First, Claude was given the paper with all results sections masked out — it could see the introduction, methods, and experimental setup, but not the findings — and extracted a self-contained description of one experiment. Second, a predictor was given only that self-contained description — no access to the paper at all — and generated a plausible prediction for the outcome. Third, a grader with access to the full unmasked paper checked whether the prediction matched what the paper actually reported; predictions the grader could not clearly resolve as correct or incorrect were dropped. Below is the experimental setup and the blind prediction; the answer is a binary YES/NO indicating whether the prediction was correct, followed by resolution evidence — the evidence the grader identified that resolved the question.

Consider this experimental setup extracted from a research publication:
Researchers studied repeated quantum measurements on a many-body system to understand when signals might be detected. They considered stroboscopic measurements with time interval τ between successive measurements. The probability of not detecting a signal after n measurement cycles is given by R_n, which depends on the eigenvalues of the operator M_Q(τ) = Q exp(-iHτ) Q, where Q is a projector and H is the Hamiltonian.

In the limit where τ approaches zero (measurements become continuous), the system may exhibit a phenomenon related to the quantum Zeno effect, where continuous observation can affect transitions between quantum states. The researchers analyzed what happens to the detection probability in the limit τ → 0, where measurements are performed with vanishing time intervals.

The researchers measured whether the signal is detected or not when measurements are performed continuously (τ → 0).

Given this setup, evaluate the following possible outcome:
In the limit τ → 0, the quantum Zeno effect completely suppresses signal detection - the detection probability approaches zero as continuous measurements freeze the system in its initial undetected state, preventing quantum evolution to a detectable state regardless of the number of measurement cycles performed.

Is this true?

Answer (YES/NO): YES